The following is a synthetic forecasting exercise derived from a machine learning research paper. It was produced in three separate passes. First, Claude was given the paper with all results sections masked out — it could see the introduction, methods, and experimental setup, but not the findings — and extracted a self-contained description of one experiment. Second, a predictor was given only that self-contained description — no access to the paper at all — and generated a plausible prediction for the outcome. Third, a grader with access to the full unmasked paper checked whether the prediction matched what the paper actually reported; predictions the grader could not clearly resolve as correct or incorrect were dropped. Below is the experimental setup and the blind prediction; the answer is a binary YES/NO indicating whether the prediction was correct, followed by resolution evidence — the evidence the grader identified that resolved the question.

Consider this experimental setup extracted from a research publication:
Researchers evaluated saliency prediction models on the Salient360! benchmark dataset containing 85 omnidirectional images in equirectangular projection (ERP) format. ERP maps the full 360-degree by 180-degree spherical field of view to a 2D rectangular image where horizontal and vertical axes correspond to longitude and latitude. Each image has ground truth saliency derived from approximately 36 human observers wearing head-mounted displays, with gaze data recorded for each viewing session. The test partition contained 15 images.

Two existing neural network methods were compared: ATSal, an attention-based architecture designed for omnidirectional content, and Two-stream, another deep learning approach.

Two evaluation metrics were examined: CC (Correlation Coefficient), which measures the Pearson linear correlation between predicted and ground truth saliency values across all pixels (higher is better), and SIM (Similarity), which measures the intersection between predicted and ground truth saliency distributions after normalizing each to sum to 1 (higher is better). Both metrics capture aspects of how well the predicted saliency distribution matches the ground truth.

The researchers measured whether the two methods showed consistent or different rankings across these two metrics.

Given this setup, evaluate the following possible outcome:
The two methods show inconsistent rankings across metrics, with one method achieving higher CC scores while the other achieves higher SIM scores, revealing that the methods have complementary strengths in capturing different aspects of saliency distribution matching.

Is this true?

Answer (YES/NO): YES